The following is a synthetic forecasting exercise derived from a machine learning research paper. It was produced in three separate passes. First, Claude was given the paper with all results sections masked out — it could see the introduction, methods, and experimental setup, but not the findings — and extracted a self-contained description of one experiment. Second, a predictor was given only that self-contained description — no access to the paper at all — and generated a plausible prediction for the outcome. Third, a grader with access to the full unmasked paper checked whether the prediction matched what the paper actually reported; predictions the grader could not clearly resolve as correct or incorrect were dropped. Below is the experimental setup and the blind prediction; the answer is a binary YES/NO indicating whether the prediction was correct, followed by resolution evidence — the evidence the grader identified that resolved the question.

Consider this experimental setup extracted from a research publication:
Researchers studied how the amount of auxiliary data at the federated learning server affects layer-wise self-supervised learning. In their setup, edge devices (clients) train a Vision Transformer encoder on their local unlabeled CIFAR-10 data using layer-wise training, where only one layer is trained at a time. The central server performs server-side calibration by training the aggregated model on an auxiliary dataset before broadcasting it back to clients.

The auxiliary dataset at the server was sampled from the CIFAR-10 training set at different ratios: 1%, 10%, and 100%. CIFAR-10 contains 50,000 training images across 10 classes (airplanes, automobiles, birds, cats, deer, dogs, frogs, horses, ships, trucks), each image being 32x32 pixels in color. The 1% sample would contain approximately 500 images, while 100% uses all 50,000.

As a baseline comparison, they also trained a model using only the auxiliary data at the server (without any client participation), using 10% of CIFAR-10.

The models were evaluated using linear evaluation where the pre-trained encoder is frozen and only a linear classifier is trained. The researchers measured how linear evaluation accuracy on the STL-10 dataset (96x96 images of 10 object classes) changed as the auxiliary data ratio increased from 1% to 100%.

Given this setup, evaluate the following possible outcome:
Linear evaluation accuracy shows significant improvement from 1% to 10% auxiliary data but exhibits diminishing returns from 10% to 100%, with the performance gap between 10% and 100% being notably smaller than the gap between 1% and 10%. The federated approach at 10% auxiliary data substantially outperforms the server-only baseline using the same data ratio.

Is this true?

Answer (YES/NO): NO